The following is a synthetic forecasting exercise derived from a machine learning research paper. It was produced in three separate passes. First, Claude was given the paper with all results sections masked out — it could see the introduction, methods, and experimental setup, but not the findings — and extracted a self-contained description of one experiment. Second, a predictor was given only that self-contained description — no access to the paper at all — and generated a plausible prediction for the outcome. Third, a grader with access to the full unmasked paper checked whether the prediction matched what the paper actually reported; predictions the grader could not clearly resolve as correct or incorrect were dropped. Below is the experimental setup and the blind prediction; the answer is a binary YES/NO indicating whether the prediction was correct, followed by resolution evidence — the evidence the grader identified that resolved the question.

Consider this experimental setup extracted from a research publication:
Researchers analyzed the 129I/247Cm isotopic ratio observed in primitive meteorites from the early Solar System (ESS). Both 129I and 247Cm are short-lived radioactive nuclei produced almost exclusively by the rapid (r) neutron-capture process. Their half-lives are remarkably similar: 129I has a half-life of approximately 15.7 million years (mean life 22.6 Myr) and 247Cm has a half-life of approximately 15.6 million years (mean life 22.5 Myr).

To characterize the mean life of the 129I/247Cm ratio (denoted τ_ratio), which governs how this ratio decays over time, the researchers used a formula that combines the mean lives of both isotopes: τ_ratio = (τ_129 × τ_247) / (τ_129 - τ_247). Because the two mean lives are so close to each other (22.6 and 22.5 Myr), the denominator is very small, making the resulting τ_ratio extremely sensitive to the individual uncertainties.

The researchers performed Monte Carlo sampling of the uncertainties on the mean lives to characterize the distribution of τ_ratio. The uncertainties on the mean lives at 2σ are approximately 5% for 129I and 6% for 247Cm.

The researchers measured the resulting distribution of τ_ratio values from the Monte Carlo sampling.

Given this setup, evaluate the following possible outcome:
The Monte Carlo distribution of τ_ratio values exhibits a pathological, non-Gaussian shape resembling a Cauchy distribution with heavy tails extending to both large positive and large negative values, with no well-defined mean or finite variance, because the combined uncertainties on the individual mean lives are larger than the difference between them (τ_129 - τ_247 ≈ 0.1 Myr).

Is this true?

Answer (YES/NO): NO